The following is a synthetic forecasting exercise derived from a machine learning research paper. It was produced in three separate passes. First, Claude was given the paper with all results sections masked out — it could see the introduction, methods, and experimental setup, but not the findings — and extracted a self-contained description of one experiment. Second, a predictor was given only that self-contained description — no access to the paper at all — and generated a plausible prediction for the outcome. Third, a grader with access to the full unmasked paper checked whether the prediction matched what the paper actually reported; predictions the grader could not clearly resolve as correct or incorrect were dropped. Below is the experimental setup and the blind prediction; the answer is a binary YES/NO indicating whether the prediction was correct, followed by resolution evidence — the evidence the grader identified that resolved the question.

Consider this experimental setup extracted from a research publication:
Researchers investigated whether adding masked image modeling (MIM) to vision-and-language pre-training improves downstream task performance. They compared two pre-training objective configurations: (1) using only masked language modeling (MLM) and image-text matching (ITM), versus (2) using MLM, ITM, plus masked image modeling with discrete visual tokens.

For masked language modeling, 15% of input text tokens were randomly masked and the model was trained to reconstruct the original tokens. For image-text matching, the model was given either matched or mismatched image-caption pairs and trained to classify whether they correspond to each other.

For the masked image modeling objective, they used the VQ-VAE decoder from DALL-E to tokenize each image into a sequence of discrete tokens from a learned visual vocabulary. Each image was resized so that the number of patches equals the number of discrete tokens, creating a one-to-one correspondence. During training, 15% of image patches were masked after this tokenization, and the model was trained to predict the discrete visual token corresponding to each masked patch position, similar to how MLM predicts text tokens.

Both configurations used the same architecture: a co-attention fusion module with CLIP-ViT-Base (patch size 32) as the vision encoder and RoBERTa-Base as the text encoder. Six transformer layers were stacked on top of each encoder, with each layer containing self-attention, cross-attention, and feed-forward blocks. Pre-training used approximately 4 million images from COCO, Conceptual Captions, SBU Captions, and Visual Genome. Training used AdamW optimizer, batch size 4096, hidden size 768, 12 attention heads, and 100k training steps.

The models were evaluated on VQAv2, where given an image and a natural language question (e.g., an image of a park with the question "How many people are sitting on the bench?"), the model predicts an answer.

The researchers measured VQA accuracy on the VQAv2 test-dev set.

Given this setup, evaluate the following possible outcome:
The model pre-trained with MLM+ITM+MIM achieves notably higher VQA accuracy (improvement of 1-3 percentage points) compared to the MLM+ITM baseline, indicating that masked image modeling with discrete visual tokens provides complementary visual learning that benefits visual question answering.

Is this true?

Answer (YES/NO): NO